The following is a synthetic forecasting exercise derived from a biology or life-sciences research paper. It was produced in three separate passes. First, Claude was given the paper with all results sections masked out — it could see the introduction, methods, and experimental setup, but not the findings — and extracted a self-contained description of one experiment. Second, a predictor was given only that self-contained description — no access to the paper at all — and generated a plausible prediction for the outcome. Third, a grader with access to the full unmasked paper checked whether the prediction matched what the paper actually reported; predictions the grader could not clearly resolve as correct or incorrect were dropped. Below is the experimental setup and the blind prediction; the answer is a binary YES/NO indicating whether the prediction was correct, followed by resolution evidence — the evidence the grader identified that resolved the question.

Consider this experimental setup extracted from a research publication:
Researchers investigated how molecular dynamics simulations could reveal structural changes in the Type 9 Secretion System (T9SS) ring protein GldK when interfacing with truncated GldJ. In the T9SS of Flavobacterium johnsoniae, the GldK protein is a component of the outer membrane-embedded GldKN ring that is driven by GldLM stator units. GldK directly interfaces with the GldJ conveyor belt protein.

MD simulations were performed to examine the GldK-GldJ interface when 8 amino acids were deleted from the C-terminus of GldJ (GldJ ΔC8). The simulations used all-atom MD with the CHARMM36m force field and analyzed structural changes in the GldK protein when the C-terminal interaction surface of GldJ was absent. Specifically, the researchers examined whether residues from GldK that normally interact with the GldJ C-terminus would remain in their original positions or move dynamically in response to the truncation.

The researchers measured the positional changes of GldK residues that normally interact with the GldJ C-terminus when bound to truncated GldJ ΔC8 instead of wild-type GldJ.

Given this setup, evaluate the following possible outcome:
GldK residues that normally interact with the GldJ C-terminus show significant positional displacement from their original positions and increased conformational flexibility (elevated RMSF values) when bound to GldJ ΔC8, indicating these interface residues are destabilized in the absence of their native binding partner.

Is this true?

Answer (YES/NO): YES